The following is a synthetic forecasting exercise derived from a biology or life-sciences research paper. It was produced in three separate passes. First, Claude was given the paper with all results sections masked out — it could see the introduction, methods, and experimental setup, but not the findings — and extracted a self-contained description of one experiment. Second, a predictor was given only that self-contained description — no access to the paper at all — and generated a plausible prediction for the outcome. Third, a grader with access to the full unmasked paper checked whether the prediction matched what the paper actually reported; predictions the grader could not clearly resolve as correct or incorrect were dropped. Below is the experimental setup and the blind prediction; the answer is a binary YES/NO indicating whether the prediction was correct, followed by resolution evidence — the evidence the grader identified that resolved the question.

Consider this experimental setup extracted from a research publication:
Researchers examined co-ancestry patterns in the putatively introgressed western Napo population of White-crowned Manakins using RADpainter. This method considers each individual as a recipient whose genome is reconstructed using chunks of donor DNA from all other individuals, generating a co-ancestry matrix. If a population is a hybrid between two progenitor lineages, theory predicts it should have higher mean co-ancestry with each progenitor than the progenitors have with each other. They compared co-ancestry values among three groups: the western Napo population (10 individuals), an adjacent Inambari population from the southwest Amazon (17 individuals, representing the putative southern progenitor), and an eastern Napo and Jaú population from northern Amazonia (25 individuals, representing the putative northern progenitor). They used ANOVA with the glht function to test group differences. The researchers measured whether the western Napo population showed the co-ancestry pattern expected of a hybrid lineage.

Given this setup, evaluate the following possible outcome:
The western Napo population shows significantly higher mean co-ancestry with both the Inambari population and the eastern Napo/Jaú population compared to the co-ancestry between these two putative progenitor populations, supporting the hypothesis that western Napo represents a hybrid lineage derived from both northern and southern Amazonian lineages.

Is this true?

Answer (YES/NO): YES